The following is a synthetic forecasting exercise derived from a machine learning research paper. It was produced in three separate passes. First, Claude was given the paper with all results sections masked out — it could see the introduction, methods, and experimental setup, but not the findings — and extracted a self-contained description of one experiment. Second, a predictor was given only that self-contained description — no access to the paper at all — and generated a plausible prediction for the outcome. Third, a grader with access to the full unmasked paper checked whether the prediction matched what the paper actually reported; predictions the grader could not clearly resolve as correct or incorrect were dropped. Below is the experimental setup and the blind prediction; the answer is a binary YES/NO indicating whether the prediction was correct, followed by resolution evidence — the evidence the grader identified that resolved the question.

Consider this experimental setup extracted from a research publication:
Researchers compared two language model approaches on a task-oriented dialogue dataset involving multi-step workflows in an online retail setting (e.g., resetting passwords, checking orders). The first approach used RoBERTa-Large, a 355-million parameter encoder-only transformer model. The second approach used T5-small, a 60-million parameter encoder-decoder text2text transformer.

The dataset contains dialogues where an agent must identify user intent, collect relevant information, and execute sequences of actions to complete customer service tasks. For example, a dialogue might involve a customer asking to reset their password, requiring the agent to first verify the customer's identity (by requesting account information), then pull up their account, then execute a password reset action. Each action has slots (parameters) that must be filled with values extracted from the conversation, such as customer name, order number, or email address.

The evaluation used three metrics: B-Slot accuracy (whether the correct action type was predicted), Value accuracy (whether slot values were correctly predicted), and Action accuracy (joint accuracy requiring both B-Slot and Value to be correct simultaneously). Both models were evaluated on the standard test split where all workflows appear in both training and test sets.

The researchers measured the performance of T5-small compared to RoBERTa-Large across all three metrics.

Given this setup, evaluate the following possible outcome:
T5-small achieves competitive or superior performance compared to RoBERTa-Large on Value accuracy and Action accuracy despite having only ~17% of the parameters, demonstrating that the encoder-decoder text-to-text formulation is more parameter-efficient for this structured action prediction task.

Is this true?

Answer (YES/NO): YES